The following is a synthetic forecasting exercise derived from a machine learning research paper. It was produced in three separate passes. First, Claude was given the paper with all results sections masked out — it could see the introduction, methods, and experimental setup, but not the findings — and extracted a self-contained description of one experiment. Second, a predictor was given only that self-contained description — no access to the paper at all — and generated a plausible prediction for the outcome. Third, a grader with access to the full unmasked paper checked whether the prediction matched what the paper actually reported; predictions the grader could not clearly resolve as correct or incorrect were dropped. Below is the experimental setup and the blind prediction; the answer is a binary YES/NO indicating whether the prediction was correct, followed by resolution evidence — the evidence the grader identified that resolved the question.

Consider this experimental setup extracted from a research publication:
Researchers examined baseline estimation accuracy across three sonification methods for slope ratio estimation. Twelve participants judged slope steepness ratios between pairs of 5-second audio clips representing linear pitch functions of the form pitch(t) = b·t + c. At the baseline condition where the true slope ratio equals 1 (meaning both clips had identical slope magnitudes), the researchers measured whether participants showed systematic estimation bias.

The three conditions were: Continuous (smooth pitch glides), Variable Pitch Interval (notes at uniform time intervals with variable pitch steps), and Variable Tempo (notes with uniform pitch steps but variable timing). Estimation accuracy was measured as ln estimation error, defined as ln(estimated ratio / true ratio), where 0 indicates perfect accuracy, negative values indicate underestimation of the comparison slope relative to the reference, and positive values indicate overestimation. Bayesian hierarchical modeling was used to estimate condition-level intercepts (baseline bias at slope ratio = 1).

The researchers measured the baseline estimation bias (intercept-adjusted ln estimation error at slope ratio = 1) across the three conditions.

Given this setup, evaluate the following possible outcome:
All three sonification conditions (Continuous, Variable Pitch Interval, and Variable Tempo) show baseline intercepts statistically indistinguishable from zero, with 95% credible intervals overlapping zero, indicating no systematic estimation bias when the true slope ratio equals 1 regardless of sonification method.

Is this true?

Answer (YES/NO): NO